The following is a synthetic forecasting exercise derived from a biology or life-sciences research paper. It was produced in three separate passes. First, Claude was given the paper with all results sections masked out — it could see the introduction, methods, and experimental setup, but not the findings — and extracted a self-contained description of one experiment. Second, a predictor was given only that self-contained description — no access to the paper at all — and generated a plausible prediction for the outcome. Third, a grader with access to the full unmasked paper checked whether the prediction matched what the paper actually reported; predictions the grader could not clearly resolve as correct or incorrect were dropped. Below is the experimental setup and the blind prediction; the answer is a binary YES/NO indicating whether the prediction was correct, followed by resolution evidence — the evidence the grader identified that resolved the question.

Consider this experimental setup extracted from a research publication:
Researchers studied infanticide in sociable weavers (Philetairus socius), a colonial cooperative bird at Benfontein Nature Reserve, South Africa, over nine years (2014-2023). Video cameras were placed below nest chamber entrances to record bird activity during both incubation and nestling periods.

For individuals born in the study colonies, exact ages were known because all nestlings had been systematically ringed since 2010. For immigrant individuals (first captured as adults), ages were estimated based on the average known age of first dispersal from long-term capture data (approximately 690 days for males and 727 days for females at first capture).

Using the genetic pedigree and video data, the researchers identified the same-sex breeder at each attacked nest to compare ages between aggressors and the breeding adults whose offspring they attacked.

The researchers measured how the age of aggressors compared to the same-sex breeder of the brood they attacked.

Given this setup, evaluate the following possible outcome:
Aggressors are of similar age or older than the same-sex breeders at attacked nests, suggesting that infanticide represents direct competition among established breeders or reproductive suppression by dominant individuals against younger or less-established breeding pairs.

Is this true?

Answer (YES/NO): NO